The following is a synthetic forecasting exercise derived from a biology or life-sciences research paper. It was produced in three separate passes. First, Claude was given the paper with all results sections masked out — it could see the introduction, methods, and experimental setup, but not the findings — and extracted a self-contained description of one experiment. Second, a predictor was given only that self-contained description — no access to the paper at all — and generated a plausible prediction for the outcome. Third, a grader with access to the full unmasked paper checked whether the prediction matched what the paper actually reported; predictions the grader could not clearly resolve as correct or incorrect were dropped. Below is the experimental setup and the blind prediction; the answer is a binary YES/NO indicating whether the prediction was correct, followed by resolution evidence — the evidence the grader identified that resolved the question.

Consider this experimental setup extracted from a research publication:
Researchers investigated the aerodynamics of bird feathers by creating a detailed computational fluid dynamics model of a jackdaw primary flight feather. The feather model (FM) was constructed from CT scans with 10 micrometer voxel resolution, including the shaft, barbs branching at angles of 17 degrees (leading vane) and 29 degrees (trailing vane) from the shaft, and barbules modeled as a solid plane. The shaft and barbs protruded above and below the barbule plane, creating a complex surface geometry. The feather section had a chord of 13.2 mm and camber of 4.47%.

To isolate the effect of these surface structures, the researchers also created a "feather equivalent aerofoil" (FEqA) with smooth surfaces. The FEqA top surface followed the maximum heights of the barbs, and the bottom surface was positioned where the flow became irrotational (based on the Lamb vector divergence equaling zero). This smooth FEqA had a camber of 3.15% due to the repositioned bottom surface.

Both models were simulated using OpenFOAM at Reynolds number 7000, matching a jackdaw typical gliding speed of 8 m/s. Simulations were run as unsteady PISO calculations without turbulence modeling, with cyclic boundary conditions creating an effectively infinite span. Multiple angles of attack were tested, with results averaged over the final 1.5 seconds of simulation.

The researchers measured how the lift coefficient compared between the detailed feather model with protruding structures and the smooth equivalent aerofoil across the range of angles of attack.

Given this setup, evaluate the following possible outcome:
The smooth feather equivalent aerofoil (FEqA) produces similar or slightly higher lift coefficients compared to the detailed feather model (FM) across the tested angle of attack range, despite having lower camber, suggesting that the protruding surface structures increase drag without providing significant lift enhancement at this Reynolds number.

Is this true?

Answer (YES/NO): NO